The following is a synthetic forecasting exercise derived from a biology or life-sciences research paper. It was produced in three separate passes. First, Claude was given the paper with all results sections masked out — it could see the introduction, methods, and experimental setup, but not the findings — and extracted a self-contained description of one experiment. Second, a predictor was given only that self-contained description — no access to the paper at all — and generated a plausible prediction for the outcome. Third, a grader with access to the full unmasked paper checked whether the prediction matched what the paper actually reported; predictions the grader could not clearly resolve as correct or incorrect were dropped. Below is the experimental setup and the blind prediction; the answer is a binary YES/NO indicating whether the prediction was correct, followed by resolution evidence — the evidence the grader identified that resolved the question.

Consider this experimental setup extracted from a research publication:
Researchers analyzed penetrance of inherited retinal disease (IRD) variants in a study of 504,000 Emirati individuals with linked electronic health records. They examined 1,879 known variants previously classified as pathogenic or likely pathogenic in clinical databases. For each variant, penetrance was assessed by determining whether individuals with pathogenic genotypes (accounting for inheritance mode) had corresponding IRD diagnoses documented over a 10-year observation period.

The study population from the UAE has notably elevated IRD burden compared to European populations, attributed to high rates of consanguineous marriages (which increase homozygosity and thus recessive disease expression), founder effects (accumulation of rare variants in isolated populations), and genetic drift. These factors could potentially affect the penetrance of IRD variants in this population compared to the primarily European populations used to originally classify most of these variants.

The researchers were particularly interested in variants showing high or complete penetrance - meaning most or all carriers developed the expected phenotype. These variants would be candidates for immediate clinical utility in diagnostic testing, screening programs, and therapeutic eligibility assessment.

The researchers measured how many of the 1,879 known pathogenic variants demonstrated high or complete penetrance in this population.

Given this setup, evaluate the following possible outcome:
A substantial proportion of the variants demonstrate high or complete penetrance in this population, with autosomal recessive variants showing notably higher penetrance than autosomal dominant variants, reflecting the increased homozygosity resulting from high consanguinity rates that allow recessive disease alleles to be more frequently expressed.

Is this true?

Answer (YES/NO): NO